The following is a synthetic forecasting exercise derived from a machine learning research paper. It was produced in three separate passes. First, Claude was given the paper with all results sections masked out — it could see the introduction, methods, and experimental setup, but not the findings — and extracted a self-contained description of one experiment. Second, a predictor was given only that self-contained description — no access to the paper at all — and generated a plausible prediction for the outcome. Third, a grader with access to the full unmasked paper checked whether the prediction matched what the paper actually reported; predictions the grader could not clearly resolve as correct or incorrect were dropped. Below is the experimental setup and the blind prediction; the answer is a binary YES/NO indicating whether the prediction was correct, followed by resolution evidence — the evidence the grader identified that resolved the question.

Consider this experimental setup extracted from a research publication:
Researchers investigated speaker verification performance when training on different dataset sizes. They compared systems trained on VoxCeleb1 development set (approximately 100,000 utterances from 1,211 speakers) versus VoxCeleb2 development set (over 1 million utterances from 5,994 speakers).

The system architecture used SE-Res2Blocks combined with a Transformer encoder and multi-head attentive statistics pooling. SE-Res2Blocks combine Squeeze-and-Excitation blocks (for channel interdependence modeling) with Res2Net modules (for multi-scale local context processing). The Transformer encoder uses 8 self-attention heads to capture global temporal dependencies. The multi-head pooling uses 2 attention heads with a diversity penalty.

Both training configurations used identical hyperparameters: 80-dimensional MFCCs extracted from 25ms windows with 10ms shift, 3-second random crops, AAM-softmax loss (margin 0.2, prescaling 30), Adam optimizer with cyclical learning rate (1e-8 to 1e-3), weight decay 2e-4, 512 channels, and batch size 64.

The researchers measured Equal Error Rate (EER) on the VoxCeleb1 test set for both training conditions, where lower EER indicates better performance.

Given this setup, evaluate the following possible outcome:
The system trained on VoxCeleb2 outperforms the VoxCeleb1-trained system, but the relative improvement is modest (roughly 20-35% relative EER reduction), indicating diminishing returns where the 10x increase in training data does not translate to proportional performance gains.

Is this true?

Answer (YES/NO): NO